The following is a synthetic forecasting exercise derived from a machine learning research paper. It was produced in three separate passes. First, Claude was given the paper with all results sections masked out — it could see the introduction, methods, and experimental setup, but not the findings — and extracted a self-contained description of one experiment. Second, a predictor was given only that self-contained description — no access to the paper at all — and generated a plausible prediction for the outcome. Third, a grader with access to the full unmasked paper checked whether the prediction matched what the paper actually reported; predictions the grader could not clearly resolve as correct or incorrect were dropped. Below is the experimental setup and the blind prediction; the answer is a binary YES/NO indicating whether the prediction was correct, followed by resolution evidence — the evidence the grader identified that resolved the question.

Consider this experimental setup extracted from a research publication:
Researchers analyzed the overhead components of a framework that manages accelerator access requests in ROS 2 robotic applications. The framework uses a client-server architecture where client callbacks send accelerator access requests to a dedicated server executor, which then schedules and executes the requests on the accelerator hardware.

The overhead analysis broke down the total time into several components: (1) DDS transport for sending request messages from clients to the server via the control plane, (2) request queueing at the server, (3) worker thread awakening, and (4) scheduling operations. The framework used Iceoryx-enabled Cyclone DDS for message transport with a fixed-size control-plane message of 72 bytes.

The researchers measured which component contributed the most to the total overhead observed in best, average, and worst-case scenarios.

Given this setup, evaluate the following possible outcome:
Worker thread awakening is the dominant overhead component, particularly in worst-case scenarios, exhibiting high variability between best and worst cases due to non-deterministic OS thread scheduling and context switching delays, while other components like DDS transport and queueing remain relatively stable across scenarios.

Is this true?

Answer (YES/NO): NO